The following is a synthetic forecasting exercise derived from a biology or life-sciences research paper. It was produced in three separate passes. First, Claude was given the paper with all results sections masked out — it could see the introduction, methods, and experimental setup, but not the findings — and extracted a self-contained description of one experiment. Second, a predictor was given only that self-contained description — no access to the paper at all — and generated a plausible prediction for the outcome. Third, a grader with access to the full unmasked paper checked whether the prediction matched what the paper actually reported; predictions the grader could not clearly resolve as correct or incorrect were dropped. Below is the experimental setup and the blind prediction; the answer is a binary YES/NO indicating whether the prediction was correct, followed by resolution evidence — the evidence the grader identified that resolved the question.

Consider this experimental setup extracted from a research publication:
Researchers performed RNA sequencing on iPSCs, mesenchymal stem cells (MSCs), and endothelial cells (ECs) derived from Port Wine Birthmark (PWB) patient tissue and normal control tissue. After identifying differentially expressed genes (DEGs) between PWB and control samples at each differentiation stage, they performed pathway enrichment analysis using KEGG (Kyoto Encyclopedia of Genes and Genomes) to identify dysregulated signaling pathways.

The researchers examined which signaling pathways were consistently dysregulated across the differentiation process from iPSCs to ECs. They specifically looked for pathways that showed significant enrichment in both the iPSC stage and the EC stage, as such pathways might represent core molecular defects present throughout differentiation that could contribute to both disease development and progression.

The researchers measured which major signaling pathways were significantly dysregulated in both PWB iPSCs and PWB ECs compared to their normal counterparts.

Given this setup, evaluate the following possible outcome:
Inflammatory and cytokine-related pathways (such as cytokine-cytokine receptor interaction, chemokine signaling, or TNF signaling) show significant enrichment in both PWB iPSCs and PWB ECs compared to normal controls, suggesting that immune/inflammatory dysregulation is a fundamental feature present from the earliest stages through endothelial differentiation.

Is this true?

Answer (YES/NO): NO